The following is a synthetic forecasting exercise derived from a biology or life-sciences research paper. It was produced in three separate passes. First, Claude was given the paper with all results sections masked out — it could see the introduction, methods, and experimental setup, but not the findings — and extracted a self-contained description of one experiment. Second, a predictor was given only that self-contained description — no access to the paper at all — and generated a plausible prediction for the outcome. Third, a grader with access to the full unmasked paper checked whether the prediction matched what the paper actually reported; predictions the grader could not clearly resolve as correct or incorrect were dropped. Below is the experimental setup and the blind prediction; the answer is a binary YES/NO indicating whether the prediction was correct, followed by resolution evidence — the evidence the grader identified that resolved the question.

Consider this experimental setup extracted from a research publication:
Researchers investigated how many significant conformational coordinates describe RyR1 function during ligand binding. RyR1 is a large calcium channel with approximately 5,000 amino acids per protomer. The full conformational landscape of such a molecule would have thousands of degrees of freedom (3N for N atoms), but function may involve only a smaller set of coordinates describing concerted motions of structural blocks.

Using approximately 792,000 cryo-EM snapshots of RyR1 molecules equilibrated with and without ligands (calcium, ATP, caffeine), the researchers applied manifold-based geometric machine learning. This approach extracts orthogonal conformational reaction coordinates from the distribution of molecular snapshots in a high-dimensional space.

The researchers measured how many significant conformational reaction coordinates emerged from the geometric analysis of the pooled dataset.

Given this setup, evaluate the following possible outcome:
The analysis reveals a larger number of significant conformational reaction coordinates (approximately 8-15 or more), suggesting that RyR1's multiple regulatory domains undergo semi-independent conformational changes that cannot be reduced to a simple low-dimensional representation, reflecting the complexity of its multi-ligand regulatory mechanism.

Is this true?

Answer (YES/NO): NO